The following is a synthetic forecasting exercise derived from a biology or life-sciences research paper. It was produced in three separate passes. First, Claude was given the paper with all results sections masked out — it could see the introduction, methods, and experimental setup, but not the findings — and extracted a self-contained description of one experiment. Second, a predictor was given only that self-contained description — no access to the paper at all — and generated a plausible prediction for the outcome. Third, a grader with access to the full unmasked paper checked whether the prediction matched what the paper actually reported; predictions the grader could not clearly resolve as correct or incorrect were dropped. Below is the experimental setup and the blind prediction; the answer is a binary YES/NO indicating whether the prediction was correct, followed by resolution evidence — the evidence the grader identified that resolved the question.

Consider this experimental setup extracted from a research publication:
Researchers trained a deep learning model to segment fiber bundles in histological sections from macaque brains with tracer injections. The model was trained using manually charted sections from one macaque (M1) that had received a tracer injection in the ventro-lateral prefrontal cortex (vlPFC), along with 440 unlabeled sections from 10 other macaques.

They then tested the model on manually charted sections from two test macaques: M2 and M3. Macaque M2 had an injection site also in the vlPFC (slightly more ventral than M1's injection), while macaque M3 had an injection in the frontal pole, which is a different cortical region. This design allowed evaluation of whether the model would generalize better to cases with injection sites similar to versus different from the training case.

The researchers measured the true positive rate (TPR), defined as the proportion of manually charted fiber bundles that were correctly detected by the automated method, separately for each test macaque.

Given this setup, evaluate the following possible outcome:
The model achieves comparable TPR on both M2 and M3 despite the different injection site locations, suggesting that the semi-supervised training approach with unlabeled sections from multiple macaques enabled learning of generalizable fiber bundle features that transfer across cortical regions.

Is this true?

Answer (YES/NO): YES